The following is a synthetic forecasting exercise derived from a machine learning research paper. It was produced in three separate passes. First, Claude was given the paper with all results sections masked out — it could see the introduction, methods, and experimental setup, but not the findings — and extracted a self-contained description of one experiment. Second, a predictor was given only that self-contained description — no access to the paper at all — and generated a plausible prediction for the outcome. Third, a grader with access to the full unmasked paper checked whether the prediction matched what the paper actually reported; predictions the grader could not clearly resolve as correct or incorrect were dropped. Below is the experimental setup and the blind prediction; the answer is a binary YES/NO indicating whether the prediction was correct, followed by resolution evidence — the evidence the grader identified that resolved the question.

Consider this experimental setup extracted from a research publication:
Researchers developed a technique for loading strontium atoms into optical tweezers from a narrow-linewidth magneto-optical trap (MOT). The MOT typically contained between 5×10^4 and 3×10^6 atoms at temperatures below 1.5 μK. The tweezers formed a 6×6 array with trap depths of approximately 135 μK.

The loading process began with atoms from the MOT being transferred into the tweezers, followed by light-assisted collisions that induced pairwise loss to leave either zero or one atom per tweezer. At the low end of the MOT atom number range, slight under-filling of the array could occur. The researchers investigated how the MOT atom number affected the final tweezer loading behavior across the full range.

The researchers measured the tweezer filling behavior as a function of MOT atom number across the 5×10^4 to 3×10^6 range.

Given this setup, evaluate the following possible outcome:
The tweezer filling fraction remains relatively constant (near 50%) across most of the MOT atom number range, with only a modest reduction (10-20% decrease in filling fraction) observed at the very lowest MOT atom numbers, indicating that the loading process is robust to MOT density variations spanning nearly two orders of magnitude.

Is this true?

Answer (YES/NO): NO